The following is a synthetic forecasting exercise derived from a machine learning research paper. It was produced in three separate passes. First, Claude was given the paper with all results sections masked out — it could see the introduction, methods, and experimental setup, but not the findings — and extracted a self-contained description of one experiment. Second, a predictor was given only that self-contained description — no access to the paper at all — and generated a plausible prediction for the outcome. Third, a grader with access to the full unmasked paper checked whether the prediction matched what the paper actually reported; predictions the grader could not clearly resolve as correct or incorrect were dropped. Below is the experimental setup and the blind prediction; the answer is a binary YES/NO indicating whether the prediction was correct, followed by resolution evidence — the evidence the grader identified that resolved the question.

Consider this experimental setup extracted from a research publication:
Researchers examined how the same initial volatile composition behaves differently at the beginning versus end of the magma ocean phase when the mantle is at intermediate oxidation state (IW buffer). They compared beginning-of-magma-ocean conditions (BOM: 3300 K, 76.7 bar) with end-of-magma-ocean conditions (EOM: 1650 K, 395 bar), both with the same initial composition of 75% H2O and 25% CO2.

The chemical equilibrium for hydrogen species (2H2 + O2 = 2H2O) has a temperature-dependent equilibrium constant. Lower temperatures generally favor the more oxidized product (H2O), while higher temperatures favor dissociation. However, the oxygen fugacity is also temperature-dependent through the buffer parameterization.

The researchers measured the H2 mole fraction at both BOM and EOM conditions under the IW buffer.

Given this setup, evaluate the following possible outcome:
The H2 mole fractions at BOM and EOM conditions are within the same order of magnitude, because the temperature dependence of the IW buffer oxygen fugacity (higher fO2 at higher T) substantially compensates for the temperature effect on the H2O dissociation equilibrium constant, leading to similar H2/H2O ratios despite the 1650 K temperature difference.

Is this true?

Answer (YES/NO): YES